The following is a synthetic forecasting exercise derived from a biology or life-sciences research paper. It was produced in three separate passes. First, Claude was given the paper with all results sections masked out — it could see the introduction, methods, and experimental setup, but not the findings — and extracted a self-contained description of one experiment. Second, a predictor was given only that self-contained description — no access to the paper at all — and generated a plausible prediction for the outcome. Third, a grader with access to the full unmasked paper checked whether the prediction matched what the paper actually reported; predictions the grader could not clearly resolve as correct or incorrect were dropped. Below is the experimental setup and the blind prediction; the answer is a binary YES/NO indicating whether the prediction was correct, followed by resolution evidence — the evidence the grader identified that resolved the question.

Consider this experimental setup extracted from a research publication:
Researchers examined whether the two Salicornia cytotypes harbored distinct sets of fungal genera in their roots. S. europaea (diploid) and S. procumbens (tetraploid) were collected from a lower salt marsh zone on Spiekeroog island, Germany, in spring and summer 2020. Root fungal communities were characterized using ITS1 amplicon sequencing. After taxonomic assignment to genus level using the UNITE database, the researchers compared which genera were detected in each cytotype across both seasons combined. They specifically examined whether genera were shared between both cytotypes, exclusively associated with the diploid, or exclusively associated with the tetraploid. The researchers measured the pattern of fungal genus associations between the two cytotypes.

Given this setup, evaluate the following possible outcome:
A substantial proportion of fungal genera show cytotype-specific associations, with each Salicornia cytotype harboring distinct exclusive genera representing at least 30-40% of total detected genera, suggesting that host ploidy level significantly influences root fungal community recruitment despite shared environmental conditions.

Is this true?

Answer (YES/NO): NO